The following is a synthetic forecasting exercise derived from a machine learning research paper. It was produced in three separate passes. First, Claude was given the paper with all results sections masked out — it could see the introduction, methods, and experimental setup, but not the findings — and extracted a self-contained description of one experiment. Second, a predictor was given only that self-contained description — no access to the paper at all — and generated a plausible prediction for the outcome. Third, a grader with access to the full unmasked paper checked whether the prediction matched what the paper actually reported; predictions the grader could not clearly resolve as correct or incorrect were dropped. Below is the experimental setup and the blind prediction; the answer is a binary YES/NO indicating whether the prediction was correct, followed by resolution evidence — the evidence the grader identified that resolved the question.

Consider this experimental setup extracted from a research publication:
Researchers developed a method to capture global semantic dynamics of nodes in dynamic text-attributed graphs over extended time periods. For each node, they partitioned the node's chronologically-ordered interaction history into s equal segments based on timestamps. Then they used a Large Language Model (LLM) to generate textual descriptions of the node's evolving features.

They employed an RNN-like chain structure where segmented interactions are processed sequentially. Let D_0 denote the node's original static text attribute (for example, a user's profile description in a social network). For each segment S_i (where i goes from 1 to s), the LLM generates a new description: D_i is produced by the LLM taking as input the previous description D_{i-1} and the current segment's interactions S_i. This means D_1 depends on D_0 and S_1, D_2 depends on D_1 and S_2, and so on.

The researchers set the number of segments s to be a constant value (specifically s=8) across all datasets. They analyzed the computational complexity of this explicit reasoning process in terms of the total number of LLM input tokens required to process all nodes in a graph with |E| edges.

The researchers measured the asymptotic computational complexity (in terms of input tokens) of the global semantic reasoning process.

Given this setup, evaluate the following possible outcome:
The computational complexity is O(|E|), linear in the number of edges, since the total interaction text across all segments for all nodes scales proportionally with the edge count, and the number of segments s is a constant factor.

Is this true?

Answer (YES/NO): YES